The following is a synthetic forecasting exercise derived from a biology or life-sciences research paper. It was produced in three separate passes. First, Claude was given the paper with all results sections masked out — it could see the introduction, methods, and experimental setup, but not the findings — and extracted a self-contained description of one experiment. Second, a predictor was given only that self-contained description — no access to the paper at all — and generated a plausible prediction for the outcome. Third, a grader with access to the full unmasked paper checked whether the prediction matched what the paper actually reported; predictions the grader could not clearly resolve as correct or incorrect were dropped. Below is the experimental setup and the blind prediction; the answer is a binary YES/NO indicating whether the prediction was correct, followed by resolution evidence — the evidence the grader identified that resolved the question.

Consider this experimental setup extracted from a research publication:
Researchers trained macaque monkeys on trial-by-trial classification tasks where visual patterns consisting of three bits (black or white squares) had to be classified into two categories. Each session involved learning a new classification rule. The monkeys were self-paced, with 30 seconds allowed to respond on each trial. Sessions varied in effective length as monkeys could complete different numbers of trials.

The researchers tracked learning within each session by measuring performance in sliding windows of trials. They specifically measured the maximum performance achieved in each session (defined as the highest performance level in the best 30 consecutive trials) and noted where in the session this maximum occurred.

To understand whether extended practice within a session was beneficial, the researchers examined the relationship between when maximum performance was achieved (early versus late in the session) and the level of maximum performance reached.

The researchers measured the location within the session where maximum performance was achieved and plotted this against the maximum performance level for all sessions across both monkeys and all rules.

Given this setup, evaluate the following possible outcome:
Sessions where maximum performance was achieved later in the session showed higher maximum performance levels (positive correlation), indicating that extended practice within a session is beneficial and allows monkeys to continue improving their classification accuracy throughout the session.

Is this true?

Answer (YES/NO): YES